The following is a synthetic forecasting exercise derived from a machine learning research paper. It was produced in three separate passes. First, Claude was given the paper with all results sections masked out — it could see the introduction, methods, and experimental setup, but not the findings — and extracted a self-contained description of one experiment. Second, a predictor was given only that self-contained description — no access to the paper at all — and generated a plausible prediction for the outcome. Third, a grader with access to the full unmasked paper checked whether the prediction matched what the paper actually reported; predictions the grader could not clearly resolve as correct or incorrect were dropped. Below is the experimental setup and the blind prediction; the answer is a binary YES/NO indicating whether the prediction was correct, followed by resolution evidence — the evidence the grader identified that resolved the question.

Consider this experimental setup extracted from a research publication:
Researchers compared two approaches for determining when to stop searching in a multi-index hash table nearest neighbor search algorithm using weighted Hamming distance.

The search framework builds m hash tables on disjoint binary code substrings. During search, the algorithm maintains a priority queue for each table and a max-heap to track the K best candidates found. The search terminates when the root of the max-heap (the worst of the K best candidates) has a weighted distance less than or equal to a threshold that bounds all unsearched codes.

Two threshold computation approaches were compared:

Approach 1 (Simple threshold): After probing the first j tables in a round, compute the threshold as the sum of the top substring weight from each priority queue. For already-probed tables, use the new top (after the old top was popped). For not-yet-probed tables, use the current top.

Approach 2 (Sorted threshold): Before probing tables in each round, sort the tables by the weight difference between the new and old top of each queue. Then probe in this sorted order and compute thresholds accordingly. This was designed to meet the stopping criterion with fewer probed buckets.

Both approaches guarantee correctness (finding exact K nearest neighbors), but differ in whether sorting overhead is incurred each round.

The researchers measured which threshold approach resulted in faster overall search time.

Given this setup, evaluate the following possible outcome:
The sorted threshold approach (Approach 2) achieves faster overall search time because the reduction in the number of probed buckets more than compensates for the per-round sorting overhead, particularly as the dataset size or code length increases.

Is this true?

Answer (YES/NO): NO